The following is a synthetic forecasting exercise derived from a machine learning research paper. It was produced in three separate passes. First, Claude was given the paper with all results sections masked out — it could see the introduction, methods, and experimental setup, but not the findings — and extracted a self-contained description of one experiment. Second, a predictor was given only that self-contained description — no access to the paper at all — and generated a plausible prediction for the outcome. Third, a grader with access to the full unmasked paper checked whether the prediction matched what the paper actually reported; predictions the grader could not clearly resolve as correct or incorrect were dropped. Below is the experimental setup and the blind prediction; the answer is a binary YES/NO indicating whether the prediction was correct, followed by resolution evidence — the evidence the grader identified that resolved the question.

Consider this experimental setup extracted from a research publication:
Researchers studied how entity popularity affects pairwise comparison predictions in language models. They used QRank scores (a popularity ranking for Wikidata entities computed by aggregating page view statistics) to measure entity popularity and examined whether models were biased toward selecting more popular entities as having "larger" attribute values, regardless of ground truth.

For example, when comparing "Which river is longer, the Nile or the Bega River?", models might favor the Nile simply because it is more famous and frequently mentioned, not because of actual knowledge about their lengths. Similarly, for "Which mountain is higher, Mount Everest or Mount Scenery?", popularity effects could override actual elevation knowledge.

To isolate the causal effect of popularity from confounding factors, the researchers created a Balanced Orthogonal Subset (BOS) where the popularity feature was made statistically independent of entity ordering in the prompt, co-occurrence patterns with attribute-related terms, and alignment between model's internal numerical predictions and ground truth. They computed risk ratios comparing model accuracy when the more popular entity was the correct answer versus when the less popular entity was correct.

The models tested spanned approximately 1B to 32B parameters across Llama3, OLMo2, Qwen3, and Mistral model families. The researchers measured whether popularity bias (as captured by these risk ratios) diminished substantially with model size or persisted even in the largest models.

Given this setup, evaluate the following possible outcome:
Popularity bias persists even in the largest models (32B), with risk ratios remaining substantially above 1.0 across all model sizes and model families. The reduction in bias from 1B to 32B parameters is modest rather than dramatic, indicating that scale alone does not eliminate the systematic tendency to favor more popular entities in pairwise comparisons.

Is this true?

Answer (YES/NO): YES